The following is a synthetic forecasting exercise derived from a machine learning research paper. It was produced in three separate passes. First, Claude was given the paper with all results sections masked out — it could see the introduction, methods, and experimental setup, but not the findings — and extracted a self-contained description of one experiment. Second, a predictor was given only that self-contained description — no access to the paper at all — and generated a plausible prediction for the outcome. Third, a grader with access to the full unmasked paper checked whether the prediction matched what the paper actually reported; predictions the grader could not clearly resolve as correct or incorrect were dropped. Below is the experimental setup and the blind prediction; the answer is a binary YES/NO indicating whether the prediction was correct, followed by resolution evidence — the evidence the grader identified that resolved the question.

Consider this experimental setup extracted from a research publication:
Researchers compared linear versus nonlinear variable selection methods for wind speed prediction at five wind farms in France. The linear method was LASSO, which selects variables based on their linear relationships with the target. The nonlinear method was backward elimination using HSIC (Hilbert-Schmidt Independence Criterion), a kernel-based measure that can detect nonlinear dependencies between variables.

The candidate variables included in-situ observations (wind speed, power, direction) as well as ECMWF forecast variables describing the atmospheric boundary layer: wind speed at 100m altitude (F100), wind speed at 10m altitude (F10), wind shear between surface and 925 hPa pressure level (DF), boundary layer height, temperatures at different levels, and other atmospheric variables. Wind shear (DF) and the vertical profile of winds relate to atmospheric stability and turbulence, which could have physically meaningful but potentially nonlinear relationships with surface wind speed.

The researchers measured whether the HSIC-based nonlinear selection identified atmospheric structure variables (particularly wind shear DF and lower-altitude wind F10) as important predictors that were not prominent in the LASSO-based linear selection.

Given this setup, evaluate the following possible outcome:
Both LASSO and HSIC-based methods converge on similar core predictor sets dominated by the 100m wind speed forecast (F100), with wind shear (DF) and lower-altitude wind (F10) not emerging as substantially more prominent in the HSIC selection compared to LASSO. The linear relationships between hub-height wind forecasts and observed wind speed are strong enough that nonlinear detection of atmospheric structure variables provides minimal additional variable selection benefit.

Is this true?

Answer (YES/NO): NO